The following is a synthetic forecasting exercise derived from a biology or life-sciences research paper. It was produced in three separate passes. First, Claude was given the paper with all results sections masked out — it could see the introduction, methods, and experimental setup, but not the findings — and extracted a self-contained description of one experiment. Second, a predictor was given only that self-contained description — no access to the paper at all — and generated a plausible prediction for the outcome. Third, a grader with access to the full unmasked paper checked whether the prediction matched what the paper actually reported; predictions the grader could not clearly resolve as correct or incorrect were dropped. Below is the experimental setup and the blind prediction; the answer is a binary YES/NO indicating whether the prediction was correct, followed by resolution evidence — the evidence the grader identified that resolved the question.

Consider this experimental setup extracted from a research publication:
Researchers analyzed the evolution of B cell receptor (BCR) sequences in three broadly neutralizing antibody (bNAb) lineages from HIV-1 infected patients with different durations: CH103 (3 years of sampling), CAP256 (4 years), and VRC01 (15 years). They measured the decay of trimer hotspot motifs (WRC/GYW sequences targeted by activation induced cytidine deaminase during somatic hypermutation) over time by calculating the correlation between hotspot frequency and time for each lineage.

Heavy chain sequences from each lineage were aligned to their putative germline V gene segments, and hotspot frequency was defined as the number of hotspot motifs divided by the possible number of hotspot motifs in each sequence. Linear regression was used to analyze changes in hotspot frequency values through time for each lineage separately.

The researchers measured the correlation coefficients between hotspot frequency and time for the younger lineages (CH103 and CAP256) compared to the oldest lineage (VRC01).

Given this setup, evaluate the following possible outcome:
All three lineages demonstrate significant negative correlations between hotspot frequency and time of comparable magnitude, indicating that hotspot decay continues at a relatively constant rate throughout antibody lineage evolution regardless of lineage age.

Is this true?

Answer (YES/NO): NO